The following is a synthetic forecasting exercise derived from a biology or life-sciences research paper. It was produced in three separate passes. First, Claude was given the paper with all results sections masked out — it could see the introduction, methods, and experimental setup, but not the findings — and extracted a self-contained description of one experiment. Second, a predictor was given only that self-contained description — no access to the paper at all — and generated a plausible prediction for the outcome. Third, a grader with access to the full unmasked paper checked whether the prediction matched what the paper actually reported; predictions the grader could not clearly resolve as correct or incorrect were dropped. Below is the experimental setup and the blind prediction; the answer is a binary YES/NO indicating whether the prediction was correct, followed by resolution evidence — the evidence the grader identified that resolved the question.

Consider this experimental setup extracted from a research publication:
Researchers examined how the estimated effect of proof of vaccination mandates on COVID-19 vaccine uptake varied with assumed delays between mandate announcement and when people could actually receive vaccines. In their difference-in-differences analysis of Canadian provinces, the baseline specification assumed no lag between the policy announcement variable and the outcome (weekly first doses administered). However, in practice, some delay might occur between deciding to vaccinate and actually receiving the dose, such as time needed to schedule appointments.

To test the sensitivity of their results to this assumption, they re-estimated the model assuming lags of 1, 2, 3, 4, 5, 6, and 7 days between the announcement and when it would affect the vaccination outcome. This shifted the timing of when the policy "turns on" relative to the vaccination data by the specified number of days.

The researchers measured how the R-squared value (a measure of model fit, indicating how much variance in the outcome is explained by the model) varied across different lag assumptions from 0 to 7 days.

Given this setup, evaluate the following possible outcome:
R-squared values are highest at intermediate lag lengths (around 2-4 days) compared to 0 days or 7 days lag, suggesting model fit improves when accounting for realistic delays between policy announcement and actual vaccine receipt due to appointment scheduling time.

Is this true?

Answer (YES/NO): NO